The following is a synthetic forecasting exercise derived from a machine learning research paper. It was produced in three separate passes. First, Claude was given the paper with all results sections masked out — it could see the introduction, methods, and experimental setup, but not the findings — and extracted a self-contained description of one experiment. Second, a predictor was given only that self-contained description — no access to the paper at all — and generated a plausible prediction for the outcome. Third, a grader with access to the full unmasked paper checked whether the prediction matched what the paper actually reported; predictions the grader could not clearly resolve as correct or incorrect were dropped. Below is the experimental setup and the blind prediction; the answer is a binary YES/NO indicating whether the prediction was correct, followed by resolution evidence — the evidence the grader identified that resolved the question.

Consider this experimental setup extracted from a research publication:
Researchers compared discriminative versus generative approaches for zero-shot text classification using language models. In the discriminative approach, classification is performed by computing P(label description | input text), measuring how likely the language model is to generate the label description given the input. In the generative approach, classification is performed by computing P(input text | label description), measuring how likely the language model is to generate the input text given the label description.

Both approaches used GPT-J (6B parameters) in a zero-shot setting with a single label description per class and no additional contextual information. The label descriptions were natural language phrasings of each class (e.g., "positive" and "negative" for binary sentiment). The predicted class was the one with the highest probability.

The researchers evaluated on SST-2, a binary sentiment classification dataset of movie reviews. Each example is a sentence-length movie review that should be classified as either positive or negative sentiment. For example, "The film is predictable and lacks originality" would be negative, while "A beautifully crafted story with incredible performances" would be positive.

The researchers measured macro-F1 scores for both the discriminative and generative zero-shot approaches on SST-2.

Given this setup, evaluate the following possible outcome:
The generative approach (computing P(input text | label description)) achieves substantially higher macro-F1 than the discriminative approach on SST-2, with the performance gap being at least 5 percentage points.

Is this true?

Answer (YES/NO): YES